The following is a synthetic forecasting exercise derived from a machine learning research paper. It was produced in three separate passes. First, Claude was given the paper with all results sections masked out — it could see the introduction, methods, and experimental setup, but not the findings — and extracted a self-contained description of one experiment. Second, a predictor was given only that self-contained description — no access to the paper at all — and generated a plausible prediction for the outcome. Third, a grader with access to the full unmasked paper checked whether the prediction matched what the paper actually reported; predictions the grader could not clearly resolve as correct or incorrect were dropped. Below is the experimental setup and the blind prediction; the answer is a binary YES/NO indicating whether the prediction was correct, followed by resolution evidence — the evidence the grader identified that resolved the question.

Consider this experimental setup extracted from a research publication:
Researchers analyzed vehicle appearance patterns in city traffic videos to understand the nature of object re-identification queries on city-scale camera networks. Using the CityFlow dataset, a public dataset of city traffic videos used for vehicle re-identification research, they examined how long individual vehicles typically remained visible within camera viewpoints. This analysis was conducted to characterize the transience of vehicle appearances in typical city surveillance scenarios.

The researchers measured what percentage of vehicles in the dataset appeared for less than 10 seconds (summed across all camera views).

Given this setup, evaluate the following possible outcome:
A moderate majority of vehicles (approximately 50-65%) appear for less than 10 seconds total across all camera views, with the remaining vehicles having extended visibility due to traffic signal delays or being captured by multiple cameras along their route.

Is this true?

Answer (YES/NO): NO